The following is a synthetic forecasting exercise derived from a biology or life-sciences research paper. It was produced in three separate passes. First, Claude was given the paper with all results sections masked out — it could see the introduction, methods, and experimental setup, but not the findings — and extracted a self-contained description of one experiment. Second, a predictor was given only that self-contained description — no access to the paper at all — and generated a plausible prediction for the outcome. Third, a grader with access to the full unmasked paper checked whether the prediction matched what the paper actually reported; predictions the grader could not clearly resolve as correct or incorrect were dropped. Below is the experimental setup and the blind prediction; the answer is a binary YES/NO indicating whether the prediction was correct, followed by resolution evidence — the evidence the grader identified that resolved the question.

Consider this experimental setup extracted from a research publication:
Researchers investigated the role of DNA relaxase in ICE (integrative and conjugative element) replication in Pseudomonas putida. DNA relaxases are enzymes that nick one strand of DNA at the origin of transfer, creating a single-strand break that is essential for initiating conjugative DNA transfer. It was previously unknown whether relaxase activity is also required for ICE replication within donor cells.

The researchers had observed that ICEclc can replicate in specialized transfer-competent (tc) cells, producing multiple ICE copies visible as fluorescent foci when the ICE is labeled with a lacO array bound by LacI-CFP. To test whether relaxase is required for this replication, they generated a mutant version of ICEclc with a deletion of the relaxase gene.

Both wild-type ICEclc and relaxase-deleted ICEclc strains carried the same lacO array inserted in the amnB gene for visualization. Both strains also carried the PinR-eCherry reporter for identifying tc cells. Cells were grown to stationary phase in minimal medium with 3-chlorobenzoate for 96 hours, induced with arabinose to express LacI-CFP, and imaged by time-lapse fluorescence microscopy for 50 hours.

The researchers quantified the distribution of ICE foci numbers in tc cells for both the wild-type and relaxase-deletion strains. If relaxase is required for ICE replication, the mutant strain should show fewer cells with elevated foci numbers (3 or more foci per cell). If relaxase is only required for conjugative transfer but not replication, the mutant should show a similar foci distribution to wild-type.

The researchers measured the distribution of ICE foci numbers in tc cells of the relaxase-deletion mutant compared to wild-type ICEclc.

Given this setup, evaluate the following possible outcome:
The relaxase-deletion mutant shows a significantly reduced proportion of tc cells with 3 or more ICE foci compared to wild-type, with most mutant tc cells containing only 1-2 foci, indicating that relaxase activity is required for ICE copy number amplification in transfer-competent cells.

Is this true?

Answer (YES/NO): YES